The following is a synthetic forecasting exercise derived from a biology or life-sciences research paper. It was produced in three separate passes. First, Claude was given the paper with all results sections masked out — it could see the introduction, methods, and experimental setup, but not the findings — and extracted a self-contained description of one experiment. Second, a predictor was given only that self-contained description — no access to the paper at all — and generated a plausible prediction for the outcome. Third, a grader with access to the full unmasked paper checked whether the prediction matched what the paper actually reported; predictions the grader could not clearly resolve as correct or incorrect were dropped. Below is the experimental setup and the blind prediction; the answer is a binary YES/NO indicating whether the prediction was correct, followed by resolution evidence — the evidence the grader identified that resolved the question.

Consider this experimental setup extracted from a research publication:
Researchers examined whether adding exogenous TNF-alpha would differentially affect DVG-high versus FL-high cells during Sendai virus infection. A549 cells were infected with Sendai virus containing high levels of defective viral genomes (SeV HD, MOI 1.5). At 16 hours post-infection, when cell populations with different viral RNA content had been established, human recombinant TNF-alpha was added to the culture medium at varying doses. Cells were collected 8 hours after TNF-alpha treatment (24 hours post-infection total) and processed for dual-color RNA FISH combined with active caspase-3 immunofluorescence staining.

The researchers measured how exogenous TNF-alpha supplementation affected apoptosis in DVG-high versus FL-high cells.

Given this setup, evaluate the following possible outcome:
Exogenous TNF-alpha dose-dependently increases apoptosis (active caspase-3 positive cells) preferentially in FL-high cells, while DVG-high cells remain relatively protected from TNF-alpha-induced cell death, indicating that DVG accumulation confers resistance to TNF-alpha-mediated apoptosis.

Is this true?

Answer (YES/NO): NO